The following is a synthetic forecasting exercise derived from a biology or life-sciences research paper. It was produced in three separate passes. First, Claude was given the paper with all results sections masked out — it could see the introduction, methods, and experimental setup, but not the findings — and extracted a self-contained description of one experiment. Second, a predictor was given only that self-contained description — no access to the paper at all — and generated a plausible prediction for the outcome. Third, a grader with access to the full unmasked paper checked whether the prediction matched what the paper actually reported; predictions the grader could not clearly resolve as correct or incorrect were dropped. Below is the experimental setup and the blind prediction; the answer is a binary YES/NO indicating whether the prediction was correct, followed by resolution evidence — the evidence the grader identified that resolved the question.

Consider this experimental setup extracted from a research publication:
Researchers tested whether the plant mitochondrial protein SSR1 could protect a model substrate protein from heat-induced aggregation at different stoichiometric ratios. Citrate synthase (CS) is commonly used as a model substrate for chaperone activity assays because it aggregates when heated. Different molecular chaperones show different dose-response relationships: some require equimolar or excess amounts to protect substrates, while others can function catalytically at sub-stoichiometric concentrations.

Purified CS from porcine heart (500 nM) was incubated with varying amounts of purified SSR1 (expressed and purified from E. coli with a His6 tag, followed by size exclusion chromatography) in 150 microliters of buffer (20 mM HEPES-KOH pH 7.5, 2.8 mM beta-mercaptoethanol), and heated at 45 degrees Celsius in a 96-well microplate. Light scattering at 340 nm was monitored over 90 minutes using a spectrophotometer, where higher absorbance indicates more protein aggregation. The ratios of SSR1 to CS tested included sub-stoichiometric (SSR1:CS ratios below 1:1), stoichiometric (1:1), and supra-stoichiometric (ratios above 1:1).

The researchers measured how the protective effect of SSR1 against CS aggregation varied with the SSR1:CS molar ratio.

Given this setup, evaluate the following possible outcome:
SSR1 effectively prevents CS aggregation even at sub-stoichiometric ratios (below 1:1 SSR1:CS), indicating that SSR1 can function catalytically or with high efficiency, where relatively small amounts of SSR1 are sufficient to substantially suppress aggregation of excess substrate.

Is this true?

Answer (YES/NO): YES